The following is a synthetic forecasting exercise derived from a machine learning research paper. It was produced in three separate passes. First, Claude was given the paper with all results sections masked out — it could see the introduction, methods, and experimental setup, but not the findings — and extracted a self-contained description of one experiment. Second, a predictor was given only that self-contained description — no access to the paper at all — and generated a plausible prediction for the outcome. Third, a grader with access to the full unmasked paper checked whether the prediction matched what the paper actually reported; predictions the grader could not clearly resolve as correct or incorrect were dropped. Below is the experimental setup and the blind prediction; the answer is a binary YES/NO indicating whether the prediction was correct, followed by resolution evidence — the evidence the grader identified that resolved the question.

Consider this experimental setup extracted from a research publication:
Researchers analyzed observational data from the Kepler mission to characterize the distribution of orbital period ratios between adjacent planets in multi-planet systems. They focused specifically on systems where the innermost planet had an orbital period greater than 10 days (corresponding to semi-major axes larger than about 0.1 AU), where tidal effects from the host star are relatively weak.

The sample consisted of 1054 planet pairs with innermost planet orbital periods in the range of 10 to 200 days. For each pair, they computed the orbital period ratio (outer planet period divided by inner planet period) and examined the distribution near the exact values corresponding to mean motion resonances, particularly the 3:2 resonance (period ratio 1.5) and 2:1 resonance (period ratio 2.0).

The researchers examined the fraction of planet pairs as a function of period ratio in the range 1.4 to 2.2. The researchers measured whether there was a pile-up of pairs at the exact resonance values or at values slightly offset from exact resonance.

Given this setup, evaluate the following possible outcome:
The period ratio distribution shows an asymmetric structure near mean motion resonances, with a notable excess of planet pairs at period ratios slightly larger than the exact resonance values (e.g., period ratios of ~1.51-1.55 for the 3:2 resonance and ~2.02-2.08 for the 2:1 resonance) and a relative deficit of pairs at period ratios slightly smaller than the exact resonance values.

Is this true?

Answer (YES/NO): YES